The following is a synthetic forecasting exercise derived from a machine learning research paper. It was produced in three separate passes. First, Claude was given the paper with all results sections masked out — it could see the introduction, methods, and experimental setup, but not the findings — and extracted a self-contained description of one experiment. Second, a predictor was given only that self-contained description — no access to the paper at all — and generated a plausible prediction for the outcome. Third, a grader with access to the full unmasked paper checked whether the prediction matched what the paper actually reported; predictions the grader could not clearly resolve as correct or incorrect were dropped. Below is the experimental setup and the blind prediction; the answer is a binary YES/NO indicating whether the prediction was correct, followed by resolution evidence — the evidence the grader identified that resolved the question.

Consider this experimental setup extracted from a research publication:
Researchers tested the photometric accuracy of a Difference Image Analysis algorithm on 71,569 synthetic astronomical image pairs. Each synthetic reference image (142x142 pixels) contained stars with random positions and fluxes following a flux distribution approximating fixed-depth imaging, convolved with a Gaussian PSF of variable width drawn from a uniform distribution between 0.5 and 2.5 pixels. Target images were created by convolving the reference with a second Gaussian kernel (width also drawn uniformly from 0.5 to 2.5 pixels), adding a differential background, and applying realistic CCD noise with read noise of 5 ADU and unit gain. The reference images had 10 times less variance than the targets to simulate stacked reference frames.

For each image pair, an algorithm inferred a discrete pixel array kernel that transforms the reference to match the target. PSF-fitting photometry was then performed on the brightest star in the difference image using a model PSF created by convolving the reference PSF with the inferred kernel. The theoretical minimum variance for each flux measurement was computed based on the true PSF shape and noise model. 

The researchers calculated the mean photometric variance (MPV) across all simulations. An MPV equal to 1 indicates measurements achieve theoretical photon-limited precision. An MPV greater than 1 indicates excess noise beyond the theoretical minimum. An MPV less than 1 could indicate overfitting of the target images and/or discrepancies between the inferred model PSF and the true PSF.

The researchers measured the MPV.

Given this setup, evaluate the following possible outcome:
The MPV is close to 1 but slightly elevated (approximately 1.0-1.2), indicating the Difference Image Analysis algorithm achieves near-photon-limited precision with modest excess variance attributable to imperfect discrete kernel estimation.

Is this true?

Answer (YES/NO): NO